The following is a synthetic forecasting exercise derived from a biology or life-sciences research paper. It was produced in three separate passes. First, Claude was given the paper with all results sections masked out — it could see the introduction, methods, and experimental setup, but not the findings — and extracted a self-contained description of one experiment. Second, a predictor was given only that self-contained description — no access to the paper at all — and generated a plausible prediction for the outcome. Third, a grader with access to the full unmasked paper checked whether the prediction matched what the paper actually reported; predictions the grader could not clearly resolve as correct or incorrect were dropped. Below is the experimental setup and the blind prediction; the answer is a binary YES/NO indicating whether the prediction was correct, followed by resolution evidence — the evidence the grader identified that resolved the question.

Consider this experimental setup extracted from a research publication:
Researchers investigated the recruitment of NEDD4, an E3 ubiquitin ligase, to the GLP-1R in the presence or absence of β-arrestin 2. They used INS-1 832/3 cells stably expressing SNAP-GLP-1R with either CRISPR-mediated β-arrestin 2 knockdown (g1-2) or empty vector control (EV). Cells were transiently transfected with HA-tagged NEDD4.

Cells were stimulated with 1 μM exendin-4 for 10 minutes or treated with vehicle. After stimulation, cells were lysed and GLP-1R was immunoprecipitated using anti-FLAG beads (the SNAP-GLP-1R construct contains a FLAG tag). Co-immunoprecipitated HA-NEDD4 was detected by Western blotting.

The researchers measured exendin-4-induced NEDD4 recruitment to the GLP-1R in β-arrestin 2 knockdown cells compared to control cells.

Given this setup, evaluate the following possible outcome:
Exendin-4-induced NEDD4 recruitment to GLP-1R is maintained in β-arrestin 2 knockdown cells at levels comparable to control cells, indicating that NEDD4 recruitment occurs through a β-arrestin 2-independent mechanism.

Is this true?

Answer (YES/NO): NO